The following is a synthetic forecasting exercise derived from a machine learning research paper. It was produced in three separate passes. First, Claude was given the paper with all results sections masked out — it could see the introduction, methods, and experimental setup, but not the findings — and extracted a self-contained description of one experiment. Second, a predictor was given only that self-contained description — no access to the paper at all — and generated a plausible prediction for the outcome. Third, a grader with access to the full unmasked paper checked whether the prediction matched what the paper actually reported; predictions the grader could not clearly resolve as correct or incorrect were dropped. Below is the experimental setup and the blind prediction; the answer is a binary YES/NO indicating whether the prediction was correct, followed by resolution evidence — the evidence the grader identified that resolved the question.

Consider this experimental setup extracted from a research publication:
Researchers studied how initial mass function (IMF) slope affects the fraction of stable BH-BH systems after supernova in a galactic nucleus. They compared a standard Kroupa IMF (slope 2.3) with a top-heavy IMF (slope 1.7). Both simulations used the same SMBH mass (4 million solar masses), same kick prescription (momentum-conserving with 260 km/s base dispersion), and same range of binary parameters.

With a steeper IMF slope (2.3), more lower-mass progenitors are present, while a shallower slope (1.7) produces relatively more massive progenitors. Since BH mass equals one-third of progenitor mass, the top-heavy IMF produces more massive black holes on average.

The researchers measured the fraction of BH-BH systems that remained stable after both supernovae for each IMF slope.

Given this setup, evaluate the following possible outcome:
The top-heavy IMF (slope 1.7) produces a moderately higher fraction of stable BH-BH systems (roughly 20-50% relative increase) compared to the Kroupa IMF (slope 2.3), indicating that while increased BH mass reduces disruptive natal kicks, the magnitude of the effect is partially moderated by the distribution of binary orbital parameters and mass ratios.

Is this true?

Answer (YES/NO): NO